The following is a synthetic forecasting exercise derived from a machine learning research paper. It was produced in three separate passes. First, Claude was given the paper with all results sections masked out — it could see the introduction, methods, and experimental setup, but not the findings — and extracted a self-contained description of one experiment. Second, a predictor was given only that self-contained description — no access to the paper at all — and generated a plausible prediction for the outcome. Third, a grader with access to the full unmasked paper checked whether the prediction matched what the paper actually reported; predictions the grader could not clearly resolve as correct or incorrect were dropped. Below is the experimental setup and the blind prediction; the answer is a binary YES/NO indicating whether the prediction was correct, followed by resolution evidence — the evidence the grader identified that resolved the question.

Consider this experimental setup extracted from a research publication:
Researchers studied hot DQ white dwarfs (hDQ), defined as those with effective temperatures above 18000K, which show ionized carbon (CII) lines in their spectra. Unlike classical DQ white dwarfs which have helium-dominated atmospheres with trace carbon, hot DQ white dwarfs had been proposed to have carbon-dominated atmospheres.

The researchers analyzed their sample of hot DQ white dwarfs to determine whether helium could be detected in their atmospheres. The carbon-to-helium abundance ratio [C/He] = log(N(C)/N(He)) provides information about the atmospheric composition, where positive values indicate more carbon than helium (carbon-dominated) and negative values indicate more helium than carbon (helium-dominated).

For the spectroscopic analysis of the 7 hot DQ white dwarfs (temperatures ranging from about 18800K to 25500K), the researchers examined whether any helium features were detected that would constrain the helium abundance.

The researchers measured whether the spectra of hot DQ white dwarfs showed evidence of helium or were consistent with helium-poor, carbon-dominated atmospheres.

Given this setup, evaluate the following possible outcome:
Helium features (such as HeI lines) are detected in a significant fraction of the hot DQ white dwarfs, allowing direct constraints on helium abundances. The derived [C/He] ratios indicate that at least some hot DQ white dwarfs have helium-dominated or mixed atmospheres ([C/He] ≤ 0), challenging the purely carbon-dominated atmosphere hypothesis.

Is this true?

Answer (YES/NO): NO